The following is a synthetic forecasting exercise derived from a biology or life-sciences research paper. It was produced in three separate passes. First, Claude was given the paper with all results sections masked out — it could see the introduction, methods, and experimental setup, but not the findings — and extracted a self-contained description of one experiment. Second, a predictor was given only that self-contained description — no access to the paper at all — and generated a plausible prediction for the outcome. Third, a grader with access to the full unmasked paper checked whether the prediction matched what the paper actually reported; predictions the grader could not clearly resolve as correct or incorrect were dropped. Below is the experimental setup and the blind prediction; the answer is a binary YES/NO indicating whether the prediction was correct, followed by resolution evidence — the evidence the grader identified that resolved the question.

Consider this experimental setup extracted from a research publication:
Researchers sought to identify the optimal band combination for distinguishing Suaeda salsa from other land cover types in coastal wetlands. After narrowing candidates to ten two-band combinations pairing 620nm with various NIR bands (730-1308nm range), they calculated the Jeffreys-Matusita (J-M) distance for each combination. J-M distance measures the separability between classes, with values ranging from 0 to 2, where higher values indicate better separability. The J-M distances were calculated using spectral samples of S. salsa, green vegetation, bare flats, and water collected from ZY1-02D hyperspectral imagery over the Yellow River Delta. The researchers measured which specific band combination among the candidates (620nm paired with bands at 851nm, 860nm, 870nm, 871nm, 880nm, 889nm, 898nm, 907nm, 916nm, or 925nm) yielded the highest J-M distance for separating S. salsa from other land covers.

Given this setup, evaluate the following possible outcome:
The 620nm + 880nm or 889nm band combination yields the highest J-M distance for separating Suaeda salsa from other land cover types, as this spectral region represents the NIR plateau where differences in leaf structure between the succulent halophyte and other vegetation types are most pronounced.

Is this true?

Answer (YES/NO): NO